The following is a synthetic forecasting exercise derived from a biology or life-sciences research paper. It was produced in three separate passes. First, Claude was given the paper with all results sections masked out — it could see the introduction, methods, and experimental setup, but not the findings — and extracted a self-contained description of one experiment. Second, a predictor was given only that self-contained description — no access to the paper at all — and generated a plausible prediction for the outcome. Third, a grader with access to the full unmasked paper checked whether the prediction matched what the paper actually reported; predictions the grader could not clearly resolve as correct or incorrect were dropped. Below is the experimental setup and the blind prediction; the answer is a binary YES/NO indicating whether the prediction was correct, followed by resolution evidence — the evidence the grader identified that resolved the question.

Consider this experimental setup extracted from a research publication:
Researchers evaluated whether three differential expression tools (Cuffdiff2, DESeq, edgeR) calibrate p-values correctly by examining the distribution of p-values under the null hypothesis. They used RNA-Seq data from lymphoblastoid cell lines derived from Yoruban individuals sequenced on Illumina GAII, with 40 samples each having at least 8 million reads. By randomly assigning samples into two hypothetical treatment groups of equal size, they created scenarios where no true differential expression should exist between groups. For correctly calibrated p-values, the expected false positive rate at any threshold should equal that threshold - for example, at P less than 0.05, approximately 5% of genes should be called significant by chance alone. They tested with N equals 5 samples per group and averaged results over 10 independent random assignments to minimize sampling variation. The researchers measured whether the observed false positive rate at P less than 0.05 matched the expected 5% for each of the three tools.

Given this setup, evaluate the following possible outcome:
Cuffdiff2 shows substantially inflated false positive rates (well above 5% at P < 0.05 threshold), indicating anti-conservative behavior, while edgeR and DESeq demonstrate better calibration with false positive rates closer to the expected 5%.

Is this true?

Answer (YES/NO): NO